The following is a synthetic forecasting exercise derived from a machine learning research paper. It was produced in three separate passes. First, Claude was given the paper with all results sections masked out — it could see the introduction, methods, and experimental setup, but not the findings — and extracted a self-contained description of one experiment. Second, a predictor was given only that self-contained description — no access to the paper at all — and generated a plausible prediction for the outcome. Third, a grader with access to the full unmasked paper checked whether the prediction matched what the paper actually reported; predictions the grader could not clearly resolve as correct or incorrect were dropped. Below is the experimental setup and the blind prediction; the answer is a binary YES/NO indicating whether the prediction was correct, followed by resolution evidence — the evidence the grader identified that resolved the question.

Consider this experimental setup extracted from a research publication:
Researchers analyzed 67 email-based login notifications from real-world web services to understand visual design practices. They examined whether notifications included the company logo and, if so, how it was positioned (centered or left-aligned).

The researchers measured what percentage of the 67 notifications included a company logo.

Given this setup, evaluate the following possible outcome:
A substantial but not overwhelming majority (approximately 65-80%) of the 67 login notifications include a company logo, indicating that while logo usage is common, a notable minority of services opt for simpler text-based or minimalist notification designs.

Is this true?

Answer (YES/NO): YES